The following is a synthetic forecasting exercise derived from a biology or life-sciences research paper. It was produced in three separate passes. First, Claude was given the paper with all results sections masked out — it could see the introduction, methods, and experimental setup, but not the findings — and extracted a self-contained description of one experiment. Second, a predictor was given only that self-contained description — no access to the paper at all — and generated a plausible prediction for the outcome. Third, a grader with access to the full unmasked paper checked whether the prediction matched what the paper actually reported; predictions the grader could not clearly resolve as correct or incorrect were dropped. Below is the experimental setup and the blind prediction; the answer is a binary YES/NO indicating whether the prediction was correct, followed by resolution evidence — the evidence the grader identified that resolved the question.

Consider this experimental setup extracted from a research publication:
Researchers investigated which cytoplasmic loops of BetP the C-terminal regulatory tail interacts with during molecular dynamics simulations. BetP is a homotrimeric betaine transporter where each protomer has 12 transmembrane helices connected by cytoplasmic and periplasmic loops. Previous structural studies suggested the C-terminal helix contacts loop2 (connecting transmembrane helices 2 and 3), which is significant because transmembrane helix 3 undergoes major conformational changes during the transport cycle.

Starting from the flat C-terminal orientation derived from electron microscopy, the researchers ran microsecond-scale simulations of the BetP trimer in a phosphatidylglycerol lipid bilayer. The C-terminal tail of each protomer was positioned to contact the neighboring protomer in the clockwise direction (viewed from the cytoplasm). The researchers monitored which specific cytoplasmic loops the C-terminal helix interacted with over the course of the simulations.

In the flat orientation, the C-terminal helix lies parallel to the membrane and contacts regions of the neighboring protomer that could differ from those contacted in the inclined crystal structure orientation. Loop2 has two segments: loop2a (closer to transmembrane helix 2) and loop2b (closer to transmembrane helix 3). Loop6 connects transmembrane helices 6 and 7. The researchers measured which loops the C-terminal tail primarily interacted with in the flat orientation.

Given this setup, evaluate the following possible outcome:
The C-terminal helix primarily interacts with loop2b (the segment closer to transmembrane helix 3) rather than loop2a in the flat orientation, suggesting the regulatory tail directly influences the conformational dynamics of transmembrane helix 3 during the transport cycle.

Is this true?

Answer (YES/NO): NO